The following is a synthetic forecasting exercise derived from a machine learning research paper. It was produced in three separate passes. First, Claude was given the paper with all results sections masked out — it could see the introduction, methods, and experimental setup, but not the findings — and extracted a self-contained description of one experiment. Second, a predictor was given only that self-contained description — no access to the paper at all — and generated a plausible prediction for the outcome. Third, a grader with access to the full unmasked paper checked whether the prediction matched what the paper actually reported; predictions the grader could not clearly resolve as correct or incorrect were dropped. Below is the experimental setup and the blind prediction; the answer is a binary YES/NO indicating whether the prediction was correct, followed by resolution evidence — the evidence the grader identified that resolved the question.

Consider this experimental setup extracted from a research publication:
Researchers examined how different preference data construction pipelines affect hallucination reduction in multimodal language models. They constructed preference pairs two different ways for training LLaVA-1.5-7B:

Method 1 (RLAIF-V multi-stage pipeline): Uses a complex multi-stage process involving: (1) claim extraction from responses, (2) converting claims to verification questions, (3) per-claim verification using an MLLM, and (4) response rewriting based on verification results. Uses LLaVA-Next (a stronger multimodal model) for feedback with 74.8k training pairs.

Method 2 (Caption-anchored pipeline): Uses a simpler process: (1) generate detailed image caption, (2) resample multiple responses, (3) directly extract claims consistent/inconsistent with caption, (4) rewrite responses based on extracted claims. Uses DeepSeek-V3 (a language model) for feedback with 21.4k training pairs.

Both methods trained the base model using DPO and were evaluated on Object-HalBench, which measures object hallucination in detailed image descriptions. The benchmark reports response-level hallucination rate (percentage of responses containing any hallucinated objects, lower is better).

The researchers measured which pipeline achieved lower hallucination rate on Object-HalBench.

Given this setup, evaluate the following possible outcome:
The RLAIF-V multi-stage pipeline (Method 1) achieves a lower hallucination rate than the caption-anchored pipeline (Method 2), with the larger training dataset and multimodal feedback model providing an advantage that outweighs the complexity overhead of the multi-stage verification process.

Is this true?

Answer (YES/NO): YES